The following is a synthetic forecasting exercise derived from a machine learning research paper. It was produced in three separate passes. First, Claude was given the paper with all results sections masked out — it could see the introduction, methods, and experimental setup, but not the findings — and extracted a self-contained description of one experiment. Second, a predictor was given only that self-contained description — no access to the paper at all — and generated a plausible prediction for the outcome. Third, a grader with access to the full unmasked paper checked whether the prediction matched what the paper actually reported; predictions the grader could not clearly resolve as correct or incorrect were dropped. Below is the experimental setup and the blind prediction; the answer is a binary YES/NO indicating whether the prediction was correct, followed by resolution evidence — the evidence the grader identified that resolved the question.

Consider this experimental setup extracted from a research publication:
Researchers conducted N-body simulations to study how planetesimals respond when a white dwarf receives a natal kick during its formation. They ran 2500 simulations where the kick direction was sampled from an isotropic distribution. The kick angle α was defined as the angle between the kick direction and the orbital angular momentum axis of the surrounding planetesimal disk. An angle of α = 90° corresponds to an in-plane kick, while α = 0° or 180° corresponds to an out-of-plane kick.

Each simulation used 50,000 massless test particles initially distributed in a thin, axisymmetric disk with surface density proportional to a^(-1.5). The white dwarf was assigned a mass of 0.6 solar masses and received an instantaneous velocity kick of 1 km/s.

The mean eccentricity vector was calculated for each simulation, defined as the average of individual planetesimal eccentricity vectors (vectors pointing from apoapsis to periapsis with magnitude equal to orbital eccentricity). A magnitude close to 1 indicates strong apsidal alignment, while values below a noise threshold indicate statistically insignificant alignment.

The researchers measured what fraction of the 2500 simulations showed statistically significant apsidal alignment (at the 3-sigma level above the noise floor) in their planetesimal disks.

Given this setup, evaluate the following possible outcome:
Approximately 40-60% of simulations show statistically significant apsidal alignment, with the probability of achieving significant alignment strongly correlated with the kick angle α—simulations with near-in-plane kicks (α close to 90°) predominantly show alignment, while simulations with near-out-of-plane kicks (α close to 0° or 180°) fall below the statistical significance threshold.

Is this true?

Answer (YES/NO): NO